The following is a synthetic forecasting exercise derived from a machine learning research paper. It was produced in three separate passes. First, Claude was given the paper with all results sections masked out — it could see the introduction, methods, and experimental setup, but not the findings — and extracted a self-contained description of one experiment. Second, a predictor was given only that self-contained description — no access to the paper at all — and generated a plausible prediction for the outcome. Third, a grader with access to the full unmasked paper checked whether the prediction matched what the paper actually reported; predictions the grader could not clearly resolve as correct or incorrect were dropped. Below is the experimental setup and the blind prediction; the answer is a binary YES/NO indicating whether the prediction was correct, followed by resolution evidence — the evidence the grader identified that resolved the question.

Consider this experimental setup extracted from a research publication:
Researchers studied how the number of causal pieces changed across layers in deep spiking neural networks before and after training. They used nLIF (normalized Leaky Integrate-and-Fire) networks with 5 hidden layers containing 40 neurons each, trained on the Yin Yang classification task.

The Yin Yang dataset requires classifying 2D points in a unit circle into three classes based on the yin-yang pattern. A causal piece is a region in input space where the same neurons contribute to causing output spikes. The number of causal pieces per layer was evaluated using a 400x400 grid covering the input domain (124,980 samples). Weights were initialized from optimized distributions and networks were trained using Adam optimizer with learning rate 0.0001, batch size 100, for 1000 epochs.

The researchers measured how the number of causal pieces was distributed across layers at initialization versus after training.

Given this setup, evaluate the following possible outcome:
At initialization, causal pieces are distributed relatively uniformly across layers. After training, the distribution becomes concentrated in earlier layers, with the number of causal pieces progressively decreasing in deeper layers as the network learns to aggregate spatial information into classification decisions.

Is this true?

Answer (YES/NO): NO